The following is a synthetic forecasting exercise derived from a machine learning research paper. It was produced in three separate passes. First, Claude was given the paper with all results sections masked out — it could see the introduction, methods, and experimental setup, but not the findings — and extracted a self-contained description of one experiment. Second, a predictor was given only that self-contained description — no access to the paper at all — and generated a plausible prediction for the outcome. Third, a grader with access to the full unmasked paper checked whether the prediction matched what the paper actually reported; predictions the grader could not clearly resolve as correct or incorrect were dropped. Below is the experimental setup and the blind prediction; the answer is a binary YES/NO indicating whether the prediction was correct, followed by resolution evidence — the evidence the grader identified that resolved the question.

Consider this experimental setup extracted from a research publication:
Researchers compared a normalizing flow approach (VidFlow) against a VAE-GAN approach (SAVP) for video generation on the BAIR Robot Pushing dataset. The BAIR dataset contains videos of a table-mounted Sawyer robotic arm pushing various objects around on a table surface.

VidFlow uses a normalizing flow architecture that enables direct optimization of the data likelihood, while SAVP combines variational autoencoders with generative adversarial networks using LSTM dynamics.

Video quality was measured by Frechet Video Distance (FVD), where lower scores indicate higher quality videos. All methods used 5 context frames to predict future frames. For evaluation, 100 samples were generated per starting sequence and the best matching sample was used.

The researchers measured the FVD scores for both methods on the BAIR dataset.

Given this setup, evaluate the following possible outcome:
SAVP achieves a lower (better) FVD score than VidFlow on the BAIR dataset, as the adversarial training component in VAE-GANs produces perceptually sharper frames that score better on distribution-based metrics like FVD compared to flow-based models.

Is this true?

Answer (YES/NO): NO